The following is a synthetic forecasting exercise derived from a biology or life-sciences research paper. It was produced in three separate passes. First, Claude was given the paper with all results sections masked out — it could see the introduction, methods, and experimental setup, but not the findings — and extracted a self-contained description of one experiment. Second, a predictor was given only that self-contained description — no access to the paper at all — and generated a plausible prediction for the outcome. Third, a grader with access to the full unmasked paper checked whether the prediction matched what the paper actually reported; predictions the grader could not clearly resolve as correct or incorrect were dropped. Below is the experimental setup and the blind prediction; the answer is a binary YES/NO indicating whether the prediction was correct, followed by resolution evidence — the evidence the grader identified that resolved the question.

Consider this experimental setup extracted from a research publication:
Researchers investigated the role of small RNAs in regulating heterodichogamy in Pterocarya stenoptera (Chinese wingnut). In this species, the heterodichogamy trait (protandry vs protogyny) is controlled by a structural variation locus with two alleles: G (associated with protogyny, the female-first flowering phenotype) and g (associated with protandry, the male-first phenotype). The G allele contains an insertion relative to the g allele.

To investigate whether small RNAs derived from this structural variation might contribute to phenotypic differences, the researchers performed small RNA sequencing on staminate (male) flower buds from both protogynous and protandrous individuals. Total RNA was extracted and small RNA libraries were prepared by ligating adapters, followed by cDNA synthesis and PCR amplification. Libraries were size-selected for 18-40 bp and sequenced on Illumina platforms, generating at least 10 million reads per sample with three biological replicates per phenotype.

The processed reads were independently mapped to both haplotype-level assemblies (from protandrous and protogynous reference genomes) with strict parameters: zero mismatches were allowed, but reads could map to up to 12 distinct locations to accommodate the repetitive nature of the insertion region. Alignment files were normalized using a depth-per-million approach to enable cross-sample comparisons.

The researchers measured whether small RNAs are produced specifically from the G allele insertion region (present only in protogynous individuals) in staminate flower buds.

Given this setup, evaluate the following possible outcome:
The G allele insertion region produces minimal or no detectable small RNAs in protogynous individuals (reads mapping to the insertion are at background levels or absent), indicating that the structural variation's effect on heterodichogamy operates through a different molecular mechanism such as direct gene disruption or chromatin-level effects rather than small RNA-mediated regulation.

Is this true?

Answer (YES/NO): NO